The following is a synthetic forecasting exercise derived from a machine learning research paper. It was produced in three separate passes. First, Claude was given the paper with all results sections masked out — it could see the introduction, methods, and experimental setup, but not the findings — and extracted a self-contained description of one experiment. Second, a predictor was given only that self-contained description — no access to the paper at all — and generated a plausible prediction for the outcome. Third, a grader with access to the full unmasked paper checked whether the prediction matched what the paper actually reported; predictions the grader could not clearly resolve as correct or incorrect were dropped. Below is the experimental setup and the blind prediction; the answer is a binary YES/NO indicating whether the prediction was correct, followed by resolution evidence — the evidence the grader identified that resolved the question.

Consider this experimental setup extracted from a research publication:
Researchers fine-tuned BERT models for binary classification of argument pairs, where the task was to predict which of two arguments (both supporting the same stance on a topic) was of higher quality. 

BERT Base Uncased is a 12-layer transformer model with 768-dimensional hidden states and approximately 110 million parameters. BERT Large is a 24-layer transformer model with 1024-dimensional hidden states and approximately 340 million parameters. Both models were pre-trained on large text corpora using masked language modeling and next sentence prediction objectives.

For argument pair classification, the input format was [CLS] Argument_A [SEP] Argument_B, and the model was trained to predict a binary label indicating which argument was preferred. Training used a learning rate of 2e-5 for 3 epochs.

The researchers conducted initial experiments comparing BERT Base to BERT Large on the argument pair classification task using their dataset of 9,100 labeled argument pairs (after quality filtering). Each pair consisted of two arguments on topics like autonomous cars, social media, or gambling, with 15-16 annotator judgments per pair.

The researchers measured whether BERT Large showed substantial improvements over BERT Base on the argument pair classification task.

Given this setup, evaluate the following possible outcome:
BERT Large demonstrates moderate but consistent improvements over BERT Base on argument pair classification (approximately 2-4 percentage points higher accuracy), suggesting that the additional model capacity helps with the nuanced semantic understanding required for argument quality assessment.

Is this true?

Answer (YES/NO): NO